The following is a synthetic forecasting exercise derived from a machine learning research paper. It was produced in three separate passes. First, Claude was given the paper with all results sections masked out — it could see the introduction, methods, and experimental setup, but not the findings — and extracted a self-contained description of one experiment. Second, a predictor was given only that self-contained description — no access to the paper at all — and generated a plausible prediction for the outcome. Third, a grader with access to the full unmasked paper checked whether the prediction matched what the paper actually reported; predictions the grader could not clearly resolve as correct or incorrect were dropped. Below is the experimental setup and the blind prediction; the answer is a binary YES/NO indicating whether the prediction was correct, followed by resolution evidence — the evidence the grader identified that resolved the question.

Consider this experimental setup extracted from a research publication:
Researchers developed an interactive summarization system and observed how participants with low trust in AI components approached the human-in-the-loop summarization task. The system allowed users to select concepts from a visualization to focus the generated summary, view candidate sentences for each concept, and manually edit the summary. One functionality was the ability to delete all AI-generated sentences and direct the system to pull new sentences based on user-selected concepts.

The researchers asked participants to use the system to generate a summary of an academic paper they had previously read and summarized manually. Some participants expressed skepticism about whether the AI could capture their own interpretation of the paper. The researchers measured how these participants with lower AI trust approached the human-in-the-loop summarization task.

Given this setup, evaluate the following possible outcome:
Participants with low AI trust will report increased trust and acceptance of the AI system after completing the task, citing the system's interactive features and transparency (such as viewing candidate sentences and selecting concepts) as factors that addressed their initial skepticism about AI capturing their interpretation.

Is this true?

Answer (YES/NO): NO